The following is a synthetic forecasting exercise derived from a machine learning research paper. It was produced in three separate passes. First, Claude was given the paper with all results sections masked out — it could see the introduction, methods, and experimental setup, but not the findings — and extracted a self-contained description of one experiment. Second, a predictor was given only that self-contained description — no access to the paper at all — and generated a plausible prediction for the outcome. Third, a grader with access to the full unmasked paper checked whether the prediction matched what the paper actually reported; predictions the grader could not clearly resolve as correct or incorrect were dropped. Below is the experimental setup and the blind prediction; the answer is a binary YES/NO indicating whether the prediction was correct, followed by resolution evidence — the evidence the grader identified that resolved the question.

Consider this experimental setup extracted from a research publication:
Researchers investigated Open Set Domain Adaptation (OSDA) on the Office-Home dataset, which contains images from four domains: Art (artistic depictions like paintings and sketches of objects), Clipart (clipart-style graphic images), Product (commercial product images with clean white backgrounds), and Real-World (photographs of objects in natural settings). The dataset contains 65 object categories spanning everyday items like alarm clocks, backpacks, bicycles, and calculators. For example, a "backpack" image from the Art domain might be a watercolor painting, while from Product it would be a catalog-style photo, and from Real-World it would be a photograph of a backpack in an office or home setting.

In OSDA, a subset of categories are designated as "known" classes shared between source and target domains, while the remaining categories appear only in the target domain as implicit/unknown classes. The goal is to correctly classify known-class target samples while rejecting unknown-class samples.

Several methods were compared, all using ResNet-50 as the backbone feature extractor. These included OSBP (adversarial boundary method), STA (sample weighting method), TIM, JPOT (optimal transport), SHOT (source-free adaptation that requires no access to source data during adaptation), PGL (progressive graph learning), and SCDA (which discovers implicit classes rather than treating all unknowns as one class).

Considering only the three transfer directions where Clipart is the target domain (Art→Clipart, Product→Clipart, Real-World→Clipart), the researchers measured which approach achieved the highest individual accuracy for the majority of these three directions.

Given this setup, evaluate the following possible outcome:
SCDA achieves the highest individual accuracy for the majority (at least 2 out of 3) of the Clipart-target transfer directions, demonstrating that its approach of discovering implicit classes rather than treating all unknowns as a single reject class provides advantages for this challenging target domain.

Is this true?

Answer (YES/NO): NO